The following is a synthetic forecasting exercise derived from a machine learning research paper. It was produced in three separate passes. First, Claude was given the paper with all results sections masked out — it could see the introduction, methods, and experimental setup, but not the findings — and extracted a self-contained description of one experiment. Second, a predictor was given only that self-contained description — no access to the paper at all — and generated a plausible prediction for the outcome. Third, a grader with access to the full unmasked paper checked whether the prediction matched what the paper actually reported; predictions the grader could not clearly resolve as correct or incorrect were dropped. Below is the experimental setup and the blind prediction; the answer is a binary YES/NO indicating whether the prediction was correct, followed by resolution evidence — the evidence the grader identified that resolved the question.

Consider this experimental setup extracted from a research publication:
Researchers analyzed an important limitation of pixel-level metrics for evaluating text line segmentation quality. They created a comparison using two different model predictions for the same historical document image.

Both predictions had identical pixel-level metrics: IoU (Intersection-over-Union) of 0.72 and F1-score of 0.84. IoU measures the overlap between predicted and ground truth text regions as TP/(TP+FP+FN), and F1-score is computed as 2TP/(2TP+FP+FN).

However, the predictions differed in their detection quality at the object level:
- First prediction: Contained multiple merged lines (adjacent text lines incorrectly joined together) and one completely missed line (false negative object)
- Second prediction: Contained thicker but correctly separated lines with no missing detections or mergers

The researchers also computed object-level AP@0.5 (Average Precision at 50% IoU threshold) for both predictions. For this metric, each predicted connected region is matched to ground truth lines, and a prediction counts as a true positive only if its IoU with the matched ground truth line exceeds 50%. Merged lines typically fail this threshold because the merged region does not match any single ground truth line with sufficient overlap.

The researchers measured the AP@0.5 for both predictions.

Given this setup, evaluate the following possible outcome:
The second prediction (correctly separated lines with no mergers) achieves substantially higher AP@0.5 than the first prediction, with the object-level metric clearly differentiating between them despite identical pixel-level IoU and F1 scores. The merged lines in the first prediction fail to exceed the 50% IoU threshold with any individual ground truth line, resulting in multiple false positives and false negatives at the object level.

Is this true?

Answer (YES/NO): YES